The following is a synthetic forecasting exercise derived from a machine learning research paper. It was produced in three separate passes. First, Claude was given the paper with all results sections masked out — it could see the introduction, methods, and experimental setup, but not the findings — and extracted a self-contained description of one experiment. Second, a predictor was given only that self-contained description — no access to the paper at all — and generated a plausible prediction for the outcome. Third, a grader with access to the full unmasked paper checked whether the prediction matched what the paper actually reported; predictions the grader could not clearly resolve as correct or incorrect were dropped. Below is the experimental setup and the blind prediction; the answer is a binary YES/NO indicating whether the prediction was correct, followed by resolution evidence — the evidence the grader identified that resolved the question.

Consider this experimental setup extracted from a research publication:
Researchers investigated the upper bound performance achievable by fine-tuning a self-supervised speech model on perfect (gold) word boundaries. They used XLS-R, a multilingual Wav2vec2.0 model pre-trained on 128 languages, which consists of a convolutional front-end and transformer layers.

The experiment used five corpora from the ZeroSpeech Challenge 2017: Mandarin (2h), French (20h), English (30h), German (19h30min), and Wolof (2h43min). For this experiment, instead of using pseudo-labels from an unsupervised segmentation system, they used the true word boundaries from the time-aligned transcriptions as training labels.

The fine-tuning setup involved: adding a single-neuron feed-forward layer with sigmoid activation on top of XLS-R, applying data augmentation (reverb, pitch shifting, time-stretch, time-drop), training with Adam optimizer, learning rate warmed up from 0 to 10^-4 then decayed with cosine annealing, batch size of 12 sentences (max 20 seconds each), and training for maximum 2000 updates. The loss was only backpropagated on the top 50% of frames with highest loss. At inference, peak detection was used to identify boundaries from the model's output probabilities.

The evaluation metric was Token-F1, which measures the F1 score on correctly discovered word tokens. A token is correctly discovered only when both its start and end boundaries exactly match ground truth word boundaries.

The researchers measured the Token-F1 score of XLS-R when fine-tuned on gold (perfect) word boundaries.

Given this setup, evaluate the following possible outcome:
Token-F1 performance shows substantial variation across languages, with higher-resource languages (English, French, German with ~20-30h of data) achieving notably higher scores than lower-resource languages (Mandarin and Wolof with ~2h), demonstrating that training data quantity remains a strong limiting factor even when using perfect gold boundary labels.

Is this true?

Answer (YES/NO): NO